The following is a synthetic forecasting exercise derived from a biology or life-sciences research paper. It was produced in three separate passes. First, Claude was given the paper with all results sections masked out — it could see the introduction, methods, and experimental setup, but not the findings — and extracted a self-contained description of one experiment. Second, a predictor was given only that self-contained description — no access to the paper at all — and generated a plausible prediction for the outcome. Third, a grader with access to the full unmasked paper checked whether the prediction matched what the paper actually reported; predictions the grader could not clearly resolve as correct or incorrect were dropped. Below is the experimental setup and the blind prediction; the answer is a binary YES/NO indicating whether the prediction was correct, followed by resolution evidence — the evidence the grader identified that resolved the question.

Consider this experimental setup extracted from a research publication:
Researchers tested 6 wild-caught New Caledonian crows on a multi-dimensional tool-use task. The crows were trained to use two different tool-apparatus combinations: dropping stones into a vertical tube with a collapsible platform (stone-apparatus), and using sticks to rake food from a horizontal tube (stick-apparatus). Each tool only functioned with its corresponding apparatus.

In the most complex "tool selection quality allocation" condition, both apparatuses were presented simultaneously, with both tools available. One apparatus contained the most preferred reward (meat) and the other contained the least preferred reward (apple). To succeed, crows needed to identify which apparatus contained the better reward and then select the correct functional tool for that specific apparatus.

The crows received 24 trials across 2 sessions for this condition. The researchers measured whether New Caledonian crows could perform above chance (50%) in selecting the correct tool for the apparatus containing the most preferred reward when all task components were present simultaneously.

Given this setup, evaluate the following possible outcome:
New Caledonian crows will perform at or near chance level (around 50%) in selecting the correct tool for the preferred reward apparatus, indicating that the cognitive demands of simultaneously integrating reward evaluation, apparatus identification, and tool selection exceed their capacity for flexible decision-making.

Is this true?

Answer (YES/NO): YES